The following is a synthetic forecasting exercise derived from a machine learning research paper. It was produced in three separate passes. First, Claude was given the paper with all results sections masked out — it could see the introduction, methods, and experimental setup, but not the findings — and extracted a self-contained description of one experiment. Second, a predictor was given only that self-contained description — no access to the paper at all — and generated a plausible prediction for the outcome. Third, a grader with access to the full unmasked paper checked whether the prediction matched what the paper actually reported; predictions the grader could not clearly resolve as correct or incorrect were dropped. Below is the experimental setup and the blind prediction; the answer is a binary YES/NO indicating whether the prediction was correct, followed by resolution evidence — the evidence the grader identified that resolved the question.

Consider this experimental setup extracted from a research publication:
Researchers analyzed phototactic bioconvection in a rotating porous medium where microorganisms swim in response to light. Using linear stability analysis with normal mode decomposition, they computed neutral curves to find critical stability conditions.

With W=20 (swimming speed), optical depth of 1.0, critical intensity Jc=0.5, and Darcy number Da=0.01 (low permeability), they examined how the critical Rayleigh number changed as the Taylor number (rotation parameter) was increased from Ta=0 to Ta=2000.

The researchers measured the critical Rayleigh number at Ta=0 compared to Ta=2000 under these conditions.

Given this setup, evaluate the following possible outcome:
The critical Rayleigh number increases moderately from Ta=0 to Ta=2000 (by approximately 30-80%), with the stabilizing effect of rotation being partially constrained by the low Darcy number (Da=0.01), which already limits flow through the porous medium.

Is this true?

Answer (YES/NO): NO